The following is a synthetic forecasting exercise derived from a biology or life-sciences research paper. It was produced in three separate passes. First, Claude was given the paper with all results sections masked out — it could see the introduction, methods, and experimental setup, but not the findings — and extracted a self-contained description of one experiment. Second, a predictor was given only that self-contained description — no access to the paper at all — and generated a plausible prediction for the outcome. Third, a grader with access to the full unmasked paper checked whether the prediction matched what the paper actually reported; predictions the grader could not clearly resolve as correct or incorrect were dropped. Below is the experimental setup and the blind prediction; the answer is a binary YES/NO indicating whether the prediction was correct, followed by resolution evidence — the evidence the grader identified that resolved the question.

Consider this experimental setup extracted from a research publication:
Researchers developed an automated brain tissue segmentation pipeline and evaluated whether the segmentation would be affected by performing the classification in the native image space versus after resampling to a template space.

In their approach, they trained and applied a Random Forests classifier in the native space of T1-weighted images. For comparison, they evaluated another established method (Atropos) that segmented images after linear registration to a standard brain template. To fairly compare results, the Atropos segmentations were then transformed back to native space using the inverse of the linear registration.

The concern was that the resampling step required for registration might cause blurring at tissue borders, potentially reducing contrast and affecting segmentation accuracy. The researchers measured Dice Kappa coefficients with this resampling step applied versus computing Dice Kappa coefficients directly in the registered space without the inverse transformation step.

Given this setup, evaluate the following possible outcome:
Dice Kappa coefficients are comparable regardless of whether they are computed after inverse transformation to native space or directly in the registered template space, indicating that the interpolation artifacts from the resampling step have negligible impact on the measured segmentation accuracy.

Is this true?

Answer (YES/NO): YES